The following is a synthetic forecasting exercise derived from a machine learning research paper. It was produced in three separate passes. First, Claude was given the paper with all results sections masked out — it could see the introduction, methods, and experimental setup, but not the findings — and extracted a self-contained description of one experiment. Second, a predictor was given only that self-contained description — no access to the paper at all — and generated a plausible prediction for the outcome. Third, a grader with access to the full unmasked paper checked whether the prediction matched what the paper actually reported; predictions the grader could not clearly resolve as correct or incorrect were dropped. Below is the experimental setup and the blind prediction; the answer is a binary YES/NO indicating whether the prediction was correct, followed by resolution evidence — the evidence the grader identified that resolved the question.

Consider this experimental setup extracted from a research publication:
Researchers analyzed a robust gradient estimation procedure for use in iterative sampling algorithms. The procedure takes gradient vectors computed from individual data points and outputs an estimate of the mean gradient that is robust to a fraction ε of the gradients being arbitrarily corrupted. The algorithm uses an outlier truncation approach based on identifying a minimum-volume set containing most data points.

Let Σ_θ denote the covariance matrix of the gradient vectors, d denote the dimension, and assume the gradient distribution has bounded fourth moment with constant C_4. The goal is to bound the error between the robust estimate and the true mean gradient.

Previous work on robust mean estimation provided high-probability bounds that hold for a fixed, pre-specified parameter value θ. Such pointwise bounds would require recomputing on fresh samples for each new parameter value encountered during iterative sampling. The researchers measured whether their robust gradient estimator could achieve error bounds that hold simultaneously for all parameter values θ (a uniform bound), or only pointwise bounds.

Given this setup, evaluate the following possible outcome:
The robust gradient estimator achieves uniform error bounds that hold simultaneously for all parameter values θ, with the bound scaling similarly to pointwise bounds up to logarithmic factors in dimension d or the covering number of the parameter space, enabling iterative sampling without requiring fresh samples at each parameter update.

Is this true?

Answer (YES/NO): YES